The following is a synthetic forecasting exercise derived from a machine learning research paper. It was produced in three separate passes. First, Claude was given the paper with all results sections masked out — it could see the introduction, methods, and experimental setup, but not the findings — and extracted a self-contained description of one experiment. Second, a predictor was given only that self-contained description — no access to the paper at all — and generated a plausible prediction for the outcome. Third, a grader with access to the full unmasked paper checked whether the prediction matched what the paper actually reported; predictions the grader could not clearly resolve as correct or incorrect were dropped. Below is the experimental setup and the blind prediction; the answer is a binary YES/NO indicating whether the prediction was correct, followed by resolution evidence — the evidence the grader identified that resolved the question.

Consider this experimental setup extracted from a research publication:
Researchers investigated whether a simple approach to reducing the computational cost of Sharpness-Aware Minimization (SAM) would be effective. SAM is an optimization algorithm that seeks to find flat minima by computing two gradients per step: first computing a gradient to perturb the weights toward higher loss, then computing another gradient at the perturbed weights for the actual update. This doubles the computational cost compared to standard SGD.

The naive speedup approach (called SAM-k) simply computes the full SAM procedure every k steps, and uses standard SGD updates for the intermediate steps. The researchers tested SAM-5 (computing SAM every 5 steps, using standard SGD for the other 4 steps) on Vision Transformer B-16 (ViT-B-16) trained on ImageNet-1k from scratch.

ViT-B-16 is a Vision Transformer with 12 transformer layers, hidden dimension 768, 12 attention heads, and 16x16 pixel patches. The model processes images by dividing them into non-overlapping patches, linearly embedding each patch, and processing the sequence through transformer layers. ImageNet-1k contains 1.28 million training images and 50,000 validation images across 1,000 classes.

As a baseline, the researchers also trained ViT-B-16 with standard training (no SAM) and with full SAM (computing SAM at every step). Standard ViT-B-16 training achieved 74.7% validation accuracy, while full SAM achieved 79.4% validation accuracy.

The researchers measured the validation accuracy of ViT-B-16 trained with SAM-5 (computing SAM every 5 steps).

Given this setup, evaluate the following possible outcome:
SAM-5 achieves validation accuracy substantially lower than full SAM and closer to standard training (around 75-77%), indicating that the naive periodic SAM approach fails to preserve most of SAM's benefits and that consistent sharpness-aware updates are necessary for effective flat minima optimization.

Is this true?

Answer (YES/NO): YES